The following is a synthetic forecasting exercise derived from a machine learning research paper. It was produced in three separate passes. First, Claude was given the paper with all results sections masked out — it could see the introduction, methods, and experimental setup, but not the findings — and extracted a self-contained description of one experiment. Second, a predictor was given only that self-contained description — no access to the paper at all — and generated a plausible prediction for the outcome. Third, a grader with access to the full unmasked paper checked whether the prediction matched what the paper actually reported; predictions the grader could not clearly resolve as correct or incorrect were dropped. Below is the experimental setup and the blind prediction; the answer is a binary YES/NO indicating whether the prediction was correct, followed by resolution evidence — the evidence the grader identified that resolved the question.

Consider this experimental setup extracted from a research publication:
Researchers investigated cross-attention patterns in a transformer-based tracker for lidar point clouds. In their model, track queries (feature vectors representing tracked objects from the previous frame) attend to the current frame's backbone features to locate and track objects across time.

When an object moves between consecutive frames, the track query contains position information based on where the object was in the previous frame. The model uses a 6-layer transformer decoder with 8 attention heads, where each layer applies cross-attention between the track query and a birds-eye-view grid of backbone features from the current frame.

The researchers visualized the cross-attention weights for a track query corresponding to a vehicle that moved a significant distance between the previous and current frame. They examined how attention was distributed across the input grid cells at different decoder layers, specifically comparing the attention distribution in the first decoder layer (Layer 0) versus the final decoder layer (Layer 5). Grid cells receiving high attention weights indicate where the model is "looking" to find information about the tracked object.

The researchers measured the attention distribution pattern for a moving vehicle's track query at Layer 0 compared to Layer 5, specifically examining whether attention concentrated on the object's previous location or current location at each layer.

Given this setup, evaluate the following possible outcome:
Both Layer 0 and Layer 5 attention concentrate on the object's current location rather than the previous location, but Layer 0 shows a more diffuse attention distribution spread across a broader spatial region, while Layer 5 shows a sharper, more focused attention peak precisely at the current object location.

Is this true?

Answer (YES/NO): NO